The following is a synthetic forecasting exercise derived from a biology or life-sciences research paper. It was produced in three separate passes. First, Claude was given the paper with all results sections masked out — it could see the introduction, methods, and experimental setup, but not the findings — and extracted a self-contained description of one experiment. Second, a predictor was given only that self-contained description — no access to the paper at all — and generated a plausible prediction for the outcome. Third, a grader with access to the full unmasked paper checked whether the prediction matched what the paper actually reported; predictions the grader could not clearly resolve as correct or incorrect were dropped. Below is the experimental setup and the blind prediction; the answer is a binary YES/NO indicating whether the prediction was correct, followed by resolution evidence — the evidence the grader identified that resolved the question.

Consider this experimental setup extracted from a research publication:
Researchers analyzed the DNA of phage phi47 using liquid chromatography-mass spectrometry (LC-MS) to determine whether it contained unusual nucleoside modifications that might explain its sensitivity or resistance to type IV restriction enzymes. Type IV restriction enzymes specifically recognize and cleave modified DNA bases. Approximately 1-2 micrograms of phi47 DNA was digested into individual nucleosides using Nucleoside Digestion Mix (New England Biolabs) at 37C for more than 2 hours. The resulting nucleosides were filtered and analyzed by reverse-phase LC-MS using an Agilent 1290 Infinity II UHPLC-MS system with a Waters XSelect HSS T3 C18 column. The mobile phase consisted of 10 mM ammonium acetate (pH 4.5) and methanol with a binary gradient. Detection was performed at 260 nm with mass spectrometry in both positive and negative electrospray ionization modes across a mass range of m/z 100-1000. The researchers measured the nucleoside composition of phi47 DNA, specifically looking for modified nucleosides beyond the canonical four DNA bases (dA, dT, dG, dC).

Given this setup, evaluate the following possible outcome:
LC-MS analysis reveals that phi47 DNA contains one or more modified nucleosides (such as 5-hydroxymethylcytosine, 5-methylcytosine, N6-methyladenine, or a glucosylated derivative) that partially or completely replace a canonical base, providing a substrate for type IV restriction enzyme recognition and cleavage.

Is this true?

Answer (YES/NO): NO